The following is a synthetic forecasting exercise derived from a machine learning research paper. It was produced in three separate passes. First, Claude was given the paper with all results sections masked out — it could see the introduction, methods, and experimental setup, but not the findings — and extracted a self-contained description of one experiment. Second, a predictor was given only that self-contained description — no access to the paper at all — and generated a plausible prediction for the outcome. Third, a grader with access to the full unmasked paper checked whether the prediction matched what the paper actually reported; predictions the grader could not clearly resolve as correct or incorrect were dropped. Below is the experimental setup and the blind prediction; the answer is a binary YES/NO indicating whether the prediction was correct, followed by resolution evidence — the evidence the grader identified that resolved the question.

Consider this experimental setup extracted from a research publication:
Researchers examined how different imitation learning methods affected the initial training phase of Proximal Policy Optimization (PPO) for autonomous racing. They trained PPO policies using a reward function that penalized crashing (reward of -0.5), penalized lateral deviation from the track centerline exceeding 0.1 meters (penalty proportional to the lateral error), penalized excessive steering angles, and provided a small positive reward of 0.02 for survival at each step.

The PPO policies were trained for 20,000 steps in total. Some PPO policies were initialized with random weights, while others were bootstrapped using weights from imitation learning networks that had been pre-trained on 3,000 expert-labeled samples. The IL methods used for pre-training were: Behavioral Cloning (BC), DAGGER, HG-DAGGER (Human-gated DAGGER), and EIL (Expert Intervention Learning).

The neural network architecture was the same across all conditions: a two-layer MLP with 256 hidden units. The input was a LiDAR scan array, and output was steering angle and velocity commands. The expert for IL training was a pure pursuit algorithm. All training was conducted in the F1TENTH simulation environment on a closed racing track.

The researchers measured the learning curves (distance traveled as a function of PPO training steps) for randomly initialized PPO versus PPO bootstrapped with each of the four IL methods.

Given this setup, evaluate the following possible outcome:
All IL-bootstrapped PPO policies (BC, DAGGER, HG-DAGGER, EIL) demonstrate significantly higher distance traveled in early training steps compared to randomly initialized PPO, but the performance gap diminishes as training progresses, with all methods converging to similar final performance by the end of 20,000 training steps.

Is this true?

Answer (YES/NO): NO